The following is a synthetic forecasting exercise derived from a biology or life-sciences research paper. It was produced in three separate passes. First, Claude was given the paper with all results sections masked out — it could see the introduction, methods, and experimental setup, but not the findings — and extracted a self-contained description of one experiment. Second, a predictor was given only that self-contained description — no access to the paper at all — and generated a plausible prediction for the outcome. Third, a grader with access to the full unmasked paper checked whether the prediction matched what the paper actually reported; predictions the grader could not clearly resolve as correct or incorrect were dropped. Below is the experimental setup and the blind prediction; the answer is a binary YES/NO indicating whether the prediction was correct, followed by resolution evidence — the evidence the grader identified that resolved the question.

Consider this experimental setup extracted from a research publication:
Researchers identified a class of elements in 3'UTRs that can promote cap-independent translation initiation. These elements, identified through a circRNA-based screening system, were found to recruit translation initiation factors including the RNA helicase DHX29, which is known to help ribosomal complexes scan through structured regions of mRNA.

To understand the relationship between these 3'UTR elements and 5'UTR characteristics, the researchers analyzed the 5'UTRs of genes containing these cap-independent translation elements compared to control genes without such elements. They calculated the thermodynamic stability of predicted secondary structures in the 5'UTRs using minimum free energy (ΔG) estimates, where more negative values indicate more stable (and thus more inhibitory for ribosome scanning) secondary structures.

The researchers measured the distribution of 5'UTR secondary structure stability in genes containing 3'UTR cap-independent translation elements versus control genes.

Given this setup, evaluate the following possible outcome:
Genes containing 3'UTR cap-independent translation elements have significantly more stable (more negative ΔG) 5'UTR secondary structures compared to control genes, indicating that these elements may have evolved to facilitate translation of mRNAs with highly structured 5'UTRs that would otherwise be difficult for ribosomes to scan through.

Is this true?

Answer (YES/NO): YES